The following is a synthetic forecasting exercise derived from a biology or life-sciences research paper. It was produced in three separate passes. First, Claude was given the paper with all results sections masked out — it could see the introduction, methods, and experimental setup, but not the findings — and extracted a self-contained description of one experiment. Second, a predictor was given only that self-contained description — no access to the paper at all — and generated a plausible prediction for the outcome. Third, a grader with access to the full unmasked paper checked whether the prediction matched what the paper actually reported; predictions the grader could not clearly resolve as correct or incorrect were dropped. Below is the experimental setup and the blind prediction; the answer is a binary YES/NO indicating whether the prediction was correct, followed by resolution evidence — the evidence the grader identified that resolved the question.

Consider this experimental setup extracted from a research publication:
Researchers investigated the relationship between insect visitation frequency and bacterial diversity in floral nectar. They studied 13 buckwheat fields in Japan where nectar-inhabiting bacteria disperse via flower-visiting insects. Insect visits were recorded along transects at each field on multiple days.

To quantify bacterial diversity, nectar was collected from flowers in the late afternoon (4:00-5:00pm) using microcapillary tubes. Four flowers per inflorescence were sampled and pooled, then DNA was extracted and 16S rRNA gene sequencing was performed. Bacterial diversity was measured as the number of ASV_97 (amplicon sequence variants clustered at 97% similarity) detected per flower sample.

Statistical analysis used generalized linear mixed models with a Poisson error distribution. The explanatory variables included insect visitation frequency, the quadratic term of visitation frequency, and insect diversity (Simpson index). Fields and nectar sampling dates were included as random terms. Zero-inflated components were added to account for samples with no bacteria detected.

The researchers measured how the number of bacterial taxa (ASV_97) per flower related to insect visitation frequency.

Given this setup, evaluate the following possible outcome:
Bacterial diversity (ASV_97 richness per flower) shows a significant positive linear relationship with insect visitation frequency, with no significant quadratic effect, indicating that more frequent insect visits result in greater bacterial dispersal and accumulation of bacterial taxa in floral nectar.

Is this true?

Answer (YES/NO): NO